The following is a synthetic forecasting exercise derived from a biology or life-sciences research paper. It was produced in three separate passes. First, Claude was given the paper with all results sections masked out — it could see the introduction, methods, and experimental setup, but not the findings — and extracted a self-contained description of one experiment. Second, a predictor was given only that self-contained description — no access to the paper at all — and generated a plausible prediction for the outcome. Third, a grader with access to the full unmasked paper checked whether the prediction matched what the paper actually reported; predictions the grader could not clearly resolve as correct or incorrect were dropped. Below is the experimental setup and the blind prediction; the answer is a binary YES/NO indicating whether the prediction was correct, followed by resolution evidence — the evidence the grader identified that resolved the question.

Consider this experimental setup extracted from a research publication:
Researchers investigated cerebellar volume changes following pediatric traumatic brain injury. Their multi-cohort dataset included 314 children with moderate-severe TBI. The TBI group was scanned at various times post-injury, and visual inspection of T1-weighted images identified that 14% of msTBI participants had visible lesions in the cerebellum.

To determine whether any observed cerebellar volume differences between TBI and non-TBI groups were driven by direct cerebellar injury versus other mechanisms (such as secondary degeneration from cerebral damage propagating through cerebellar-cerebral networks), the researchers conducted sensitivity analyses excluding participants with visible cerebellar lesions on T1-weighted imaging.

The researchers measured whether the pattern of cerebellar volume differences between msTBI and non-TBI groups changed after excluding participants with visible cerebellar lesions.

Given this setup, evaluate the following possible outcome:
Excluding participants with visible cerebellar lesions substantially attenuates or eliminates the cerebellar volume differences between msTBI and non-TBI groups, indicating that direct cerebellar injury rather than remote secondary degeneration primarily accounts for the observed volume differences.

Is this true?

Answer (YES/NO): NO